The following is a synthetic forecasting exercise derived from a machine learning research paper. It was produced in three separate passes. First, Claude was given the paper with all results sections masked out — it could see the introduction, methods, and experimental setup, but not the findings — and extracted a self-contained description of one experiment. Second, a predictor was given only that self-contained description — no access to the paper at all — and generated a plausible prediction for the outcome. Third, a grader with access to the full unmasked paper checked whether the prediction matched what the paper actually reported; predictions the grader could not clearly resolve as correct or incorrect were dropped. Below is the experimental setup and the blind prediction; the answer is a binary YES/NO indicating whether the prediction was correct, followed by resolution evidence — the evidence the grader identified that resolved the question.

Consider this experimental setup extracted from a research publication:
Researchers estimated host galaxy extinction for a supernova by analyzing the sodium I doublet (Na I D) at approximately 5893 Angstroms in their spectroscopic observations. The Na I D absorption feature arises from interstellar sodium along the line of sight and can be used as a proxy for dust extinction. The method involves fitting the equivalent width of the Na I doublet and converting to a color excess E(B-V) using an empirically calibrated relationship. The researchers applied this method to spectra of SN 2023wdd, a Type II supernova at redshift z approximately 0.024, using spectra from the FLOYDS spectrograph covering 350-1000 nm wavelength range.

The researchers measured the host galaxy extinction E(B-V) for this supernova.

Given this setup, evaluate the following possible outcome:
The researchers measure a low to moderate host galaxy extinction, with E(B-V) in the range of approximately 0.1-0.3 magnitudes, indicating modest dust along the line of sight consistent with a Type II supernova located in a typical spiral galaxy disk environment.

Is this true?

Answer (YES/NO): YES